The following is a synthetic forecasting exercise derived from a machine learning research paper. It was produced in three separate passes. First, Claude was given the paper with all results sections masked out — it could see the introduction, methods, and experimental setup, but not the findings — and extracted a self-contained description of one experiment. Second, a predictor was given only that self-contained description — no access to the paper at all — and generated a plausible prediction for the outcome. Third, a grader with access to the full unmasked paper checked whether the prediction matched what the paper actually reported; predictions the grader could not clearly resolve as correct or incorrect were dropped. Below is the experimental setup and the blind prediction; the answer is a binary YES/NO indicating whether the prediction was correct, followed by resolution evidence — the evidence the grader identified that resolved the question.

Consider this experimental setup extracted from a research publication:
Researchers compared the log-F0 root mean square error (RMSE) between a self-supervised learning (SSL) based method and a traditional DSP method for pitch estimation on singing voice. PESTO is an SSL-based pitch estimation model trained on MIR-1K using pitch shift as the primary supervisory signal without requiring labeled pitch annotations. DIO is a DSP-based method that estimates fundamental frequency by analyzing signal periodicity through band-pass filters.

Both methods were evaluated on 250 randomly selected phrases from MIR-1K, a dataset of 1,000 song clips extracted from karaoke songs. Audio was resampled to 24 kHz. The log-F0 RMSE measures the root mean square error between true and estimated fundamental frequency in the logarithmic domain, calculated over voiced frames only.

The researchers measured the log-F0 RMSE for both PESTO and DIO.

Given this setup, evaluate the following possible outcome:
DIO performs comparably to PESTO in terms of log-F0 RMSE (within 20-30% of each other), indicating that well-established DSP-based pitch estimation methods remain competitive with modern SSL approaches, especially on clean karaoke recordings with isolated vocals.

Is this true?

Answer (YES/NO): NO